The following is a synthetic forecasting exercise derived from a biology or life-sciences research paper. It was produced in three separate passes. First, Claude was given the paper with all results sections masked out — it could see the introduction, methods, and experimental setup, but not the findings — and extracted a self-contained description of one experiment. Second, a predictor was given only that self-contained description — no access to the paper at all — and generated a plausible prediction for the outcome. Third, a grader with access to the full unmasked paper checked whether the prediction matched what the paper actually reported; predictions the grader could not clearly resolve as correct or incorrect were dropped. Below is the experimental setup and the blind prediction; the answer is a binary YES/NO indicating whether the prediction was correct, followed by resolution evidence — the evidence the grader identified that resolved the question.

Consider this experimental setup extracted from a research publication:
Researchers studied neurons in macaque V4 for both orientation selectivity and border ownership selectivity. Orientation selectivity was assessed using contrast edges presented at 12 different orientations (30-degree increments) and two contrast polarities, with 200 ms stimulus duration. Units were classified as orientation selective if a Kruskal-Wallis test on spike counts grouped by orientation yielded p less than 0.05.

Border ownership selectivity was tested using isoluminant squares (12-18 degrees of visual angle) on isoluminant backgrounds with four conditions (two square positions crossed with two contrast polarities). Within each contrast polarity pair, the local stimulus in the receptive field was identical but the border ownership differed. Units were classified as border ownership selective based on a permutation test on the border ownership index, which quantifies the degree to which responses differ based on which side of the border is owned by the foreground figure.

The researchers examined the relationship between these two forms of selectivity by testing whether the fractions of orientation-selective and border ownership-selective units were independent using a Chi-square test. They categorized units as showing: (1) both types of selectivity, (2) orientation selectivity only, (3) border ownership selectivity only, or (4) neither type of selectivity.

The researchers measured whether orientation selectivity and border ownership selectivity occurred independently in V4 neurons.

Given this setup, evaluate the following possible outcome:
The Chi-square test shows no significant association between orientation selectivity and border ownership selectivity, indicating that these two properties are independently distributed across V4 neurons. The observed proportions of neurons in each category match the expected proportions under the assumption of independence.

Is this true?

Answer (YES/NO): NO